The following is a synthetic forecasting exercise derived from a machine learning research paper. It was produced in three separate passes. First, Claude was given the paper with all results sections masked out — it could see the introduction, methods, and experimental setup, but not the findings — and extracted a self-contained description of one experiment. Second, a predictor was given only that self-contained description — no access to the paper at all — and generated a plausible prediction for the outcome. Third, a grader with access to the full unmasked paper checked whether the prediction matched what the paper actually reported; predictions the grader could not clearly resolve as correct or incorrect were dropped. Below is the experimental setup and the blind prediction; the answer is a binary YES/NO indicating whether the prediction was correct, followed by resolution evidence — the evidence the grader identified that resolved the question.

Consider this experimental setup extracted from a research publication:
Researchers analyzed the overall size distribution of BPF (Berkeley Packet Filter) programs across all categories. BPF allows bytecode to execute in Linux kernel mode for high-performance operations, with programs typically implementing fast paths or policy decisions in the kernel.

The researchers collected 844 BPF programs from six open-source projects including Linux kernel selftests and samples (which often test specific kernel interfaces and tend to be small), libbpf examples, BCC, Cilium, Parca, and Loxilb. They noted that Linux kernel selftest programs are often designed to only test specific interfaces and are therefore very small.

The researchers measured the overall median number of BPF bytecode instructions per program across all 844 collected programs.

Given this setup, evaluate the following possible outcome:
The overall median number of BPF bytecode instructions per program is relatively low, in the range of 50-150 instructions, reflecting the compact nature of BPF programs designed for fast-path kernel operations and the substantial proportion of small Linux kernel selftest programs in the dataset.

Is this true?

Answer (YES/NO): NO